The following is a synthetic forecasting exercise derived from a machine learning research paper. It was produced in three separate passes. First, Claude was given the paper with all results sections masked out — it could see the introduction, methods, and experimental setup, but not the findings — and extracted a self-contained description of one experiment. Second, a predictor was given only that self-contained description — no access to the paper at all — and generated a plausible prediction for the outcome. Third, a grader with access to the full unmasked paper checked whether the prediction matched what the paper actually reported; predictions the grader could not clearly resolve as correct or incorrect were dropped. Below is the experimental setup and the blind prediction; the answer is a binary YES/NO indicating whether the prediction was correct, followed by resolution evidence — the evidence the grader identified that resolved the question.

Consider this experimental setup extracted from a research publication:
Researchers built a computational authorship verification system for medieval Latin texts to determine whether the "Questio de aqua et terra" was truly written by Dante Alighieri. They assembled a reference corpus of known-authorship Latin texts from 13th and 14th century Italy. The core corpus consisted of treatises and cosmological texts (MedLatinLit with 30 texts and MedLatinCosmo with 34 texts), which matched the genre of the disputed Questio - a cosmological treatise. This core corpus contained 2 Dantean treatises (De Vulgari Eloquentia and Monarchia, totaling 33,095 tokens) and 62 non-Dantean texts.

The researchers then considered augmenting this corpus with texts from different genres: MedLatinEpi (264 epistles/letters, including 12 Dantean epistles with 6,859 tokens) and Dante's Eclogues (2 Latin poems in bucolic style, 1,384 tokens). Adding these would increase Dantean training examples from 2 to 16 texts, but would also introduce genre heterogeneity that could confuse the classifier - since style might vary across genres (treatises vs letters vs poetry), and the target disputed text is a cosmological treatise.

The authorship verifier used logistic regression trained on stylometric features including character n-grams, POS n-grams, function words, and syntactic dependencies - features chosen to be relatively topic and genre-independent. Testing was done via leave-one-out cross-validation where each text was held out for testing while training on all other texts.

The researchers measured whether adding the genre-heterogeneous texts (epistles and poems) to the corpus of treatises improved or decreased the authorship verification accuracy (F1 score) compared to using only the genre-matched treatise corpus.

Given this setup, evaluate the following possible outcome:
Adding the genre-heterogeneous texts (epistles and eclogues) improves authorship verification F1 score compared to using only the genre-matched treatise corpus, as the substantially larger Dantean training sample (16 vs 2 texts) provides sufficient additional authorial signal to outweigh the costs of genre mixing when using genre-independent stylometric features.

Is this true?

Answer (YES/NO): YES